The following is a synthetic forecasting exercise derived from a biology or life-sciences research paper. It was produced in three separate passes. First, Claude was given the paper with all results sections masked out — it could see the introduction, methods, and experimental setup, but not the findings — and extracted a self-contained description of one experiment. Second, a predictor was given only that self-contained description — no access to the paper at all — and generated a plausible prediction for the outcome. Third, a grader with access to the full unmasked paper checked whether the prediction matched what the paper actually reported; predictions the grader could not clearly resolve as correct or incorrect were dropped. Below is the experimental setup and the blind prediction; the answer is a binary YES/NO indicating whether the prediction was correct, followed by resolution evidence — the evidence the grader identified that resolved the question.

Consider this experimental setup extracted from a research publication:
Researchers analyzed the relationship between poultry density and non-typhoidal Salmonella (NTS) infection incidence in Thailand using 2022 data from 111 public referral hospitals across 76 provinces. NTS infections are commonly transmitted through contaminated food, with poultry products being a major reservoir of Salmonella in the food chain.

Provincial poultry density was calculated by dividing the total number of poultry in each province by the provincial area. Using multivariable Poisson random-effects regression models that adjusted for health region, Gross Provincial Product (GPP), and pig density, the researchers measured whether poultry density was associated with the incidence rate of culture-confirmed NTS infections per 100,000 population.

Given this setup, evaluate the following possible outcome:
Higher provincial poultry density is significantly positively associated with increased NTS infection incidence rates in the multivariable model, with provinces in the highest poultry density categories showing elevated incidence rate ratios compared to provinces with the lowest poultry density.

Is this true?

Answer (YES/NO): NO